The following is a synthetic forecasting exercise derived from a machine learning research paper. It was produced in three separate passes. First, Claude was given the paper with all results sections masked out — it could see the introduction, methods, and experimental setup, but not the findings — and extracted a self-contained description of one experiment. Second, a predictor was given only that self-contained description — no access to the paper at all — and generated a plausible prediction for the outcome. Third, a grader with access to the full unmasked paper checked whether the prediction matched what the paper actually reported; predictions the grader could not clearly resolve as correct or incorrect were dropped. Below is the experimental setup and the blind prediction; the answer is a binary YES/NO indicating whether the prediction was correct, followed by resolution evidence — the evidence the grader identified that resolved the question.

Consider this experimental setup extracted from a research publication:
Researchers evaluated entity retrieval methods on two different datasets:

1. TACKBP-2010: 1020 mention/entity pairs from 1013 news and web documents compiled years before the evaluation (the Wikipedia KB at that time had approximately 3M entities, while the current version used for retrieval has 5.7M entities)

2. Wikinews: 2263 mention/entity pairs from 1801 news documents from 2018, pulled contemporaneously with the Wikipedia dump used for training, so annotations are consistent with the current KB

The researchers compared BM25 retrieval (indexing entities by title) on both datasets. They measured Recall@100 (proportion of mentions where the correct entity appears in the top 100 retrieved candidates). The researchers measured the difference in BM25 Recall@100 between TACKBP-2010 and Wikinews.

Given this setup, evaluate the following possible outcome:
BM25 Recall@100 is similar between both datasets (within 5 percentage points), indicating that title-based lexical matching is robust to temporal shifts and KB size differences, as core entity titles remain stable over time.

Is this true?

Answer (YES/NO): NO